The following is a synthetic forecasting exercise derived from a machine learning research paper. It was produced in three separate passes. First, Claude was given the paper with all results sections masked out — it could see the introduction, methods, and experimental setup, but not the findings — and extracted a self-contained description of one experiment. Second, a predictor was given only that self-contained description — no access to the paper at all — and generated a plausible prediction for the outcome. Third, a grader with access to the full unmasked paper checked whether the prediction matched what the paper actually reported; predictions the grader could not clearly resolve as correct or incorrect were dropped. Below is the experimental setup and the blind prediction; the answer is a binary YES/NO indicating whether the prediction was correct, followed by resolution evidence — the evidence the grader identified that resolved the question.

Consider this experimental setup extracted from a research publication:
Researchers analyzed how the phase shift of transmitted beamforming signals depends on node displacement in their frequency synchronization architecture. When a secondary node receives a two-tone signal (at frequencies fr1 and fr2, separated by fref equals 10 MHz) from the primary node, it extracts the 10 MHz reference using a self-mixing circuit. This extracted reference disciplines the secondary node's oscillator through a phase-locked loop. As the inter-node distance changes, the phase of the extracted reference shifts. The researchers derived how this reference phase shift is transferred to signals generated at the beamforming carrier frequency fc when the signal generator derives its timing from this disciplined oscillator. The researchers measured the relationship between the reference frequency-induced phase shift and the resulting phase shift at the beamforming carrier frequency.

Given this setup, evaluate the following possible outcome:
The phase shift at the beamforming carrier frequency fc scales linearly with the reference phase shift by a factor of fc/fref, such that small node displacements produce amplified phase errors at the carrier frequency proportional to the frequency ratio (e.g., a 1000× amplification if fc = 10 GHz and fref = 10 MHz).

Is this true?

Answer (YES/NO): YES